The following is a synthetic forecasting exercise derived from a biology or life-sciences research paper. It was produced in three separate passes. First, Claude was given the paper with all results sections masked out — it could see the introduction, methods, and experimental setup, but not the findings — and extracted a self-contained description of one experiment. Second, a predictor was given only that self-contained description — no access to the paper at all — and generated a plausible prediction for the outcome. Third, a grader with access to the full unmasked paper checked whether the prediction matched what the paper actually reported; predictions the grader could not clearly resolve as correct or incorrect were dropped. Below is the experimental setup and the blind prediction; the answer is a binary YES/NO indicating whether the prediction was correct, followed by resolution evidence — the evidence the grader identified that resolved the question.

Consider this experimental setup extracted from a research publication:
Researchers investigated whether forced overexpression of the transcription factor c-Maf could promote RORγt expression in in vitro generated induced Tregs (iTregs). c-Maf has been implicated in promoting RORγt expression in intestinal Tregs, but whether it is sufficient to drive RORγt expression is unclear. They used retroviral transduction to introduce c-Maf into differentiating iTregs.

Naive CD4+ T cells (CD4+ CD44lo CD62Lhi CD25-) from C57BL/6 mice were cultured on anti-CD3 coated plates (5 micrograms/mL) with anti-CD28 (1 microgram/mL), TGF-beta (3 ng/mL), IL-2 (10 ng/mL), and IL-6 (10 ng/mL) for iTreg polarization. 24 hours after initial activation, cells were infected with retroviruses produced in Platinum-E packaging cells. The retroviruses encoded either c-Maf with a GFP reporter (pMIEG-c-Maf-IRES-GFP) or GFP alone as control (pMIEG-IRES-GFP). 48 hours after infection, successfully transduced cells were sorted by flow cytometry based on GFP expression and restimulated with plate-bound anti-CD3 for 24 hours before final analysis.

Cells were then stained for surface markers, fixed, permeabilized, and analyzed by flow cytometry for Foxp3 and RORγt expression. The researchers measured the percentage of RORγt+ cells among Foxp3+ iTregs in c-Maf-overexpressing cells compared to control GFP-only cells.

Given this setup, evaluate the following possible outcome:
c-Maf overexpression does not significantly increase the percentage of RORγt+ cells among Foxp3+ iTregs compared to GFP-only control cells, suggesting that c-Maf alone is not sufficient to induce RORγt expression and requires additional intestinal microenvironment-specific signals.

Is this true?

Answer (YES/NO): NO